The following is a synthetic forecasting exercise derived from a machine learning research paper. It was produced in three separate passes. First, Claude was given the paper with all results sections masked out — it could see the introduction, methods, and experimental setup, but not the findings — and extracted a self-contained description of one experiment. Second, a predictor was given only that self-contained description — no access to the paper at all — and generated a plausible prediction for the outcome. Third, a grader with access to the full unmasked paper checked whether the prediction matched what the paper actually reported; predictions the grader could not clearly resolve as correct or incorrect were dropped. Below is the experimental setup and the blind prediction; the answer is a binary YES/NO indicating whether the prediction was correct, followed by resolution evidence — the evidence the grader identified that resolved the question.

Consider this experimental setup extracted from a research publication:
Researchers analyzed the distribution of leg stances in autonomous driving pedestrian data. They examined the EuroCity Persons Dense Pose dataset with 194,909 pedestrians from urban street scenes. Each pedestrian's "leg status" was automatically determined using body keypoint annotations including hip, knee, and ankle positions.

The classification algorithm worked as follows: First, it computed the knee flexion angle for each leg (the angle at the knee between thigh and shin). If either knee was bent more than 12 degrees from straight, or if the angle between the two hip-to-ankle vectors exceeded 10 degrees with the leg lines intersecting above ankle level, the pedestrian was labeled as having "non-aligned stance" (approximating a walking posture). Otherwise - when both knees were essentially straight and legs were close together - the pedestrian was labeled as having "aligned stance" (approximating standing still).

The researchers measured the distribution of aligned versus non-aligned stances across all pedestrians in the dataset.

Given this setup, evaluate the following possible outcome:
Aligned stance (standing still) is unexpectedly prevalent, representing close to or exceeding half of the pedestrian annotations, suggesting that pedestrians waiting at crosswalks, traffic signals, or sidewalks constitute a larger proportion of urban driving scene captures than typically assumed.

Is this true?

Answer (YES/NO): NO